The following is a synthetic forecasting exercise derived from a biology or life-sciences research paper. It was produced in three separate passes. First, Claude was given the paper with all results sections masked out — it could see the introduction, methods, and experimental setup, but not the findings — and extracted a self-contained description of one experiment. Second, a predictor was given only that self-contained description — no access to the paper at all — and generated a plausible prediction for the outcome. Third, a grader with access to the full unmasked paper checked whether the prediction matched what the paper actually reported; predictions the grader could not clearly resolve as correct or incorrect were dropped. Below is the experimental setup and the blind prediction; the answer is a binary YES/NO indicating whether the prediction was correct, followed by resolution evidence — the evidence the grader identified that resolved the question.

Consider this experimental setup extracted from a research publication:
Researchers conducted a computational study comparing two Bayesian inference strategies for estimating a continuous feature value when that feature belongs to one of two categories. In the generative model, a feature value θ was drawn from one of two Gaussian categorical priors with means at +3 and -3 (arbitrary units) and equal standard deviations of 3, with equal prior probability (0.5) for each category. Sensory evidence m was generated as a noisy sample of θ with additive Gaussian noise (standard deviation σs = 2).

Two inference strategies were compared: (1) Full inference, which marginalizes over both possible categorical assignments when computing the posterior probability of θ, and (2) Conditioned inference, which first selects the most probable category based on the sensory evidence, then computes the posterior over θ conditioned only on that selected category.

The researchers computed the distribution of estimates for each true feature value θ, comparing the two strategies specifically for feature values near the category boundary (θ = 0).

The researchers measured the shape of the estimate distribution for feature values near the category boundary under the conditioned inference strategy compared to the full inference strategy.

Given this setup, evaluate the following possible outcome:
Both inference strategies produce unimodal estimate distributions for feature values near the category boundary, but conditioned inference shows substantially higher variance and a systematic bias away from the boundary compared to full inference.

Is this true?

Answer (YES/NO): NO